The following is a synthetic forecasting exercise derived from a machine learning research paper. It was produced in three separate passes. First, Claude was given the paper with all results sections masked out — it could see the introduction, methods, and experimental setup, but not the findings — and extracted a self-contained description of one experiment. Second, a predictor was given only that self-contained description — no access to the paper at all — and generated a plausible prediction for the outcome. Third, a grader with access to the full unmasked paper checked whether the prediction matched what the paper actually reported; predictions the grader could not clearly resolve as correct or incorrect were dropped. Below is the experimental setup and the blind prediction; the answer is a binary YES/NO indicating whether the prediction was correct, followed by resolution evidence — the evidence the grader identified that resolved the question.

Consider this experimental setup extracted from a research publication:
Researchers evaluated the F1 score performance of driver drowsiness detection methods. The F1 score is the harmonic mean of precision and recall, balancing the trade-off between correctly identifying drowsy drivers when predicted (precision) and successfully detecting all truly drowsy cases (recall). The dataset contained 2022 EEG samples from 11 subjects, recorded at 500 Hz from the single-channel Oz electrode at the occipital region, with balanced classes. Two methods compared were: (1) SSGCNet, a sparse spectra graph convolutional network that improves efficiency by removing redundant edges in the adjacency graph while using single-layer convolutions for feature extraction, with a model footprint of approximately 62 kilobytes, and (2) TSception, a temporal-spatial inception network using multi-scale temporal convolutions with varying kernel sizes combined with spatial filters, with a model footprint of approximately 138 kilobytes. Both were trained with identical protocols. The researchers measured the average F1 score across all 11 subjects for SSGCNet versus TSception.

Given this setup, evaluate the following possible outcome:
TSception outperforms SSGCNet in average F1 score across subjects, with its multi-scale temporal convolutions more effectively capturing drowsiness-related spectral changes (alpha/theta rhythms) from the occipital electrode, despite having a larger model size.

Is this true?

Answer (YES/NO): YES